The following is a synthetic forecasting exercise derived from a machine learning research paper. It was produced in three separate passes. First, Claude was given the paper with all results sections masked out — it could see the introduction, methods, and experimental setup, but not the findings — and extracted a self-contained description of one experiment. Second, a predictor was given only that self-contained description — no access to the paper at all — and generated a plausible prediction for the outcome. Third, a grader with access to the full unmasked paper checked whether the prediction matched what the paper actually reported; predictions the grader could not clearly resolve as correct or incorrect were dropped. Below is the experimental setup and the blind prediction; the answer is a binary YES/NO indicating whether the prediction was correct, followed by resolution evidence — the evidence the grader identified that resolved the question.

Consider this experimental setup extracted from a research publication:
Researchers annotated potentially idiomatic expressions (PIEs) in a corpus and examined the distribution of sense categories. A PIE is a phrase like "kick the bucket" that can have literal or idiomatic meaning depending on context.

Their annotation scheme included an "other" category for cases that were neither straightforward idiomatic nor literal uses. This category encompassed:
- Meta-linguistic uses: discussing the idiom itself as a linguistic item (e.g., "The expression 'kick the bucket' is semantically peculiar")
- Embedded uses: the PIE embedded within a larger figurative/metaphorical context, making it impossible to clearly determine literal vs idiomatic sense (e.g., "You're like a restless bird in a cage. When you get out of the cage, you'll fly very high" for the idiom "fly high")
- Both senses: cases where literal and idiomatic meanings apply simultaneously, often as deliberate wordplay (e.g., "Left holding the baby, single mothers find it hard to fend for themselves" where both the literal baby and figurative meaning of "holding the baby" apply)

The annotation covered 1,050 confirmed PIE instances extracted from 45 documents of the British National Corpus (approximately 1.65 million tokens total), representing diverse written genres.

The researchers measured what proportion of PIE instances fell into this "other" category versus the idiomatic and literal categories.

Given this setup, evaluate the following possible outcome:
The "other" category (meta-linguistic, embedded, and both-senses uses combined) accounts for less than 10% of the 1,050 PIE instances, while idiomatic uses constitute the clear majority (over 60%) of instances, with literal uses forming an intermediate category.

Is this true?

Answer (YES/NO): NO